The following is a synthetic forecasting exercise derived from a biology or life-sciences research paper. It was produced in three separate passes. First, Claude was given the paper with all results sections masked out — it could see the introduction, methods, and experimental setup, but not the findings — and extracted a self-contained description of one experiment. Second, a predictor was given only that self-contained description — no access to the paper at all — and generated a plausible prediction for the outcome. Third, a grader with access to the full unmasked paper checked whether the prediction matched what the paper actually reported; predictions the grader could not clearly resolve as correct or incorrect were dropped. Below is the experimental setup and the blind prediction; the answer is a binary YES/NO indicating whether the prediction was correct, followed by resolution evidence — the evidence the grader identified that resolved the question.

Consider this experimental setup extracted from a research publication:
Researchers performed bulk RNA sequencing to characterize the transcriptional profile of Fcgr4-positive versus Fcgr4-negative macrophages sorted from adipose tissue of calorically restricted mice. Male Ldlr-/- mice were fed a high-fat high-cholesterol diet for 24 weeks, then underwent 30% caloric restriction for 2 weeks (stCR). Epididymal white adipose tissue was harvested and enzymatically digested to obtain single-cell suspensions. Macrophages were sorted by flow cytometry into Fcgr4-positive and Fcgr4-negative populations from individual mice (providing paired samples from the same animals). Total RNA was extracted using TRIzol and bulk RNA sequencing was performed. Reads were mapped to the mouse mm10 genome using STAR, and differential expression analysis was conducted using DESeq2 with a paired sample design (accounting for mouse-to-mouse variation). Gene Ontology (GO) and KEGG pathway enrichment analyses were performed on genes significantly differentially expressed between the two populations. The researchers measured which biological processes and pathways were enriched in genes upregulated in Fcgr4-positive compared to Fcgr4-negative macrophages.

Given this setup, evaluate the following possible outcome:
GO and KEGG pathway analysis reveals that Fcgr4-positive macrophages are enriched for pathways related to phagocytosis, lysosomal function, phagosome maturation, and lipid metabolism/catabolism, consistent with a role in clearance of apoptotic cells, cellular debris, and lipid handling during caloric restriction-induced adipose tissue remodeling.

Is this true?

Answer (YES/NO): NO